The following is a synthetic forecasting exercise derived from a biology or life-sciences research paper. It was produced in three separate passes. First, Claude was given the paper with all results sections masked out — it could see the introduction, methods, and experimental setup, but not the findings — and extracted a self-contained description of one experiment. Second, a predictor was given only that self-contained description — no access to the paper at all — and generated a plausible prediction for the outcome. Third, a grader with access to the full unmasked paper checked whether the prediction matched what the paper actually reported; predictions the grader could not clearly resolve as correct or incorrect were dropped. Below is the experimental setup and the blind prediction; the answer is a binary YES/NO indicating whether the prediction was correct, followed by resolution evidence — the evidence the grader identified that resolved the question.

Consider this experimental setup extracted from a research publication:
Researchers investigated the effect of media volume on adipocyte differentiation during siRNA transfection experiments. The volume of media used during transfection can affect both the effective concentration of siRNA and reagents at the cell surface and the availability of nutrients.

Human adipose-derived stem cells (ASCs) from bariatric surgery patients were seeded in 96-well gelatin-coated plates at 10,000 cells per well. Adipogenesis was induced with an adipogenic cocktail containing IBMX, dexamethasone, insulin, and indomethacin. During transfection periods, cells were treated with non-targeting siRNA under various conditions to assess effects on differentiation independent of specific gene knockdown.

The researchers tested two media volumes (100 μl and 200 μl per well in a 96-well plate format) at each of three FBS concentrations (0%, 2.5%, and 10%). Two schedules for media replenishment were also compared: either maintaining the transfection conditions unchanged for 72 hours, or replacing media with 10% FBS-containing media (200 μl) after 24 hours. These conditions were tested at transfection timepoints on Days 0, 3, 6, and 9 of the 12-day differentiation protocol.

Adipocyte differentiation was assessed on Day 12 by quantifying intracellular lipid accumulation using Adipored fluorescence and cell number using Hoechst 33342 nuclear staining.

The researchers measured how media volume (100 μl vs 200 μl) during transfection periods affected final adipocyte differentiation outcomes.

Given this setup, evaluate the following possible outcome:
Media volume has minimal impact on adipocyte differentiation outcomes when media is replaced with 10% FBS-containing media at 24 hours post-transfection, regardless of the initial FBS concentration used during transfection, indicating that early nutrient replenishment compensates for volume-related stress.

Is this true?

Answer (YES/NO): NO